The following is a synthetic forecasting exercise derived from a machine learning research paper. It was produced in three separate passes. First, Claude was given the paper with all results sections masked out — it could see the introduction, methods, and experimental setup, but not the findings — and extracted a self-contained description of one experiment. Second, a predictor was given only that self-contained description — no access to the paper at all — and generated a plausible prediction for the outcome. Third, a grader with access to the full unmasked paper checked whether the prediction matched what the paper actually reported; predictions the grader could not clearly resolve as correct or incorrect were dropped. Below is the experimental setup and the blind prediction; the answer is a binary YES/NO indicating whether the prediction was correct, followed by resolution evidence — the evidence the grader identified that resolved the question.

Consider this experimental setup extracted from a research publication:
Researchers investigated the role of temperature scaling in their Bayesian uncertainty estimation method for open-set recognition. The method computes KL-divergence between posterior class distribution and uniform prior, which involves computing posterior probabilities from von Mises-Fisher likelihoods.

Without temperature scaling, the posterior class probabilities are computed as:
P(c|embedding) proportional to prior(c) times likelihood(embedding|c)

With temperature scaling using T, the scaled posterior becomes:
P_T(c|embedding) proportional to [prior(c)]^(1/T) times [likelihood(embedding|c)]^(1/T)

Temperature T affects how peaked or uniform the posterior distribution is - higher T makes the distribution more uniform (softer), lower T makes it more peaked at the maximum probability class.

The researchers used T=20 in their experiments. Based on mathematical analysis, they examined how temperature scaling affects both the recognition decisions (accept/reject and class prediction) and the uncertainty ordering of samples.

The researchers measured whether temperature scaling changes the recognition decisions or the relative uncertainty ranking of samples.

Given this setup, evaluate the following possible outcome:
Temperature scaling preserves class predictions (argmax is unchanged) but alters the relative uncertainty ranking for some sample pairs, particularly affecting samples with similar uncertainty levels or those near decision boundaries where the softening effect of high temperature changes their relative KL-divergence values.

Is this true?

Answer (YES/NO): NO